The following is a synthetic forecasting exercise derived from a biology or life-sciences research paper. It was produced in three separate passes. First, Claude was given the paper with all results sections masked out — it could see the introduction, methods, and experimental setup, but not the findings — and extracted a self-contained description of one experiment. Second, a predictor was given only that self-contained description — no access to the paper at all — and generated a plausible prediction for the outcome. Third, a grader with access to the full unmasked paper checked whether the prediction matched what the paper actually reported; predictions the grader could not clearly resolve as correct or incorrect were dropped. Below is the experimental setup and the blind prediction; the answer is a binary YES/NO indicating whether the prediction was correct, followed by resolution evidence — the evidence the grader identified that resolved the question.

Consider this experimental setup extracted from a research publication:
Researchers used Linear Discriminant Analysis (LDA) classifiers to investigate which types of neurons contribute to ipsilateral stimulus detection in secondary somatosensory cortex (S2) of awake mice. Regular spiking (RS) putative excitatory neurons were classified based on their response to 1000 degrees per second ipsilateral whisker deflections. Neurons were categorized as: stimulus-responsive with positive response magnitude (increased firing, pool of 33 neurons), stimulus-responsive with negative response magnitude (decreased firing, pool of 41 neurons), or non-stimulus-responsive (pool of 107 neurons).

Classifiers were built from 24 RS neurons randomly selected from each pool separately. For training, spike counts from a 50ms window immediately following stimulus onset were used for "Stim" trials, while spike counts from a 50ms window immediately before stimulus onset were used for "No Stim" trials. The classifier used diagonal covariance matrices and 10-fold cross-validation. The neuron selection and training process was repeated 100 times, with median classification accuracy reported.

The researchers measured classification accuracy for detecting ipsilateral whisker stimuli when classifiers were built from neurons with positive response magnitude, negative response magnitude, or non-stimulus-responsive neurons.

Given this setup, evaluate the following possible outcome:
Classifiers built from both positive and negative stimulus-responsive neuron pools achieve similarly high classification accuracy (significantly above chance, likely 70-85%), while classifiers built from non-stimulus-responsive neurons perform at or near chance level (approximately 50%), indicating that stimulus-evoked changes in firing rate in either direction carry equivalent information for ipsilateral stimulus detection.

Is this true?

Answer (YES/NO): NO